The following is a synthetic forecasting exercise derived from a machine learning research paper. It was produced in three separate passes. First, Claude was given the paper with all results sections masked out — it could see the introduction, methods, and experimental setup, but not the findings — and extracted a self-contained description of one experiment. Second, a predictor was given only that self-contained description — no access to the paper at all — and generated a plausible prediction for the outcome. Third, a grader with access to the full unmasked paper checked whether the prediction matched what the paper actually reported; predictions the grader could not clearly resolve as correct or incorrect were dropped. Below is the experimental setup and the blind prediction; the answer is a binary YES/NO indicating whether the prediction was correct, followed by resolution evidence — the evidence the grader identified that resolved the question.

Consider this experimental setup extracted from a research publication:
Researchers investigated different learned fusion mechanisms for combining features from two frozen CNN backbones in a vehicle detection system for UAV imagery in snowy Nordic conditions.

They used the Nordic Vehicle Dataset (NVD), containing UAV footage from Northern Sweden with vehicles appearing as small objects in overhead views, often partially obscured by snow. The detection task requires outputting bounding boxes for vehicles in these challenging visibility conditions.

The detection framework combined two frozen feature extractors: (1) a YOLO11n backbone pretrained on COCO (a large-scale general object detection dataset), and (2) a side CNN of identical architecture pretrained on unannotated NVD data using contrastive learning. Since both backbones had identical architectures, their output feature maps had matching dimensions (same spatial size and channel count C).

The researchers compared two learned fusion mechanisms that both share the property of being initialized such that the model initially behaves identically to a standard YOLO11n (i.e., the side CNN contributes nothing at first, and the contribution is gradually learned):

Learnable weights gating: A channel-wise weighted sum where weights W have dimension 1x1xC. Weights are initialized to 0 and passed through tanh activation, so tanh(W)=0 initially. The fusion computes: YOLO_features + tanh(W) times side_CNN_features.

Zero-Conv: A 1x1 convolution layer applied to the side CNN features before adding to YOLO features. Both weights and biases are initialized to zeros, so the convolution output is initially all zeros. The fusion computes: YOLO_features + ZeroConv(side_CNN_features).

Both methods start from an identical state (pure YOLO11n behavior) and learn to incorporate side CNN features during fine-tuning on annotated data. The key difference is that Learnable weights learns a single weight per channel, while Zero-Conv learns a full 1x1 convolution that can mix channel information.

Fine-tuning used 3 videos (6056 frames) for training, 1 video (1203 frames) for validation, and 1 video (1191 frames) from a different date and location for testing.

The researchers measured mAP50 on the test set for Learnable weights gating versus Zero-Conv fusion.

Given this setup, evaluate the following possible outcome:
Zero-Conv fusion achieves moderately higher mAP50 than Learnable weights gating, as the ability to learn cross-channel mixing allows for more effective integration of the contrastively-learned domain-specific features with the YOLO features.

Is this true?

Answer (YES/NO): NO